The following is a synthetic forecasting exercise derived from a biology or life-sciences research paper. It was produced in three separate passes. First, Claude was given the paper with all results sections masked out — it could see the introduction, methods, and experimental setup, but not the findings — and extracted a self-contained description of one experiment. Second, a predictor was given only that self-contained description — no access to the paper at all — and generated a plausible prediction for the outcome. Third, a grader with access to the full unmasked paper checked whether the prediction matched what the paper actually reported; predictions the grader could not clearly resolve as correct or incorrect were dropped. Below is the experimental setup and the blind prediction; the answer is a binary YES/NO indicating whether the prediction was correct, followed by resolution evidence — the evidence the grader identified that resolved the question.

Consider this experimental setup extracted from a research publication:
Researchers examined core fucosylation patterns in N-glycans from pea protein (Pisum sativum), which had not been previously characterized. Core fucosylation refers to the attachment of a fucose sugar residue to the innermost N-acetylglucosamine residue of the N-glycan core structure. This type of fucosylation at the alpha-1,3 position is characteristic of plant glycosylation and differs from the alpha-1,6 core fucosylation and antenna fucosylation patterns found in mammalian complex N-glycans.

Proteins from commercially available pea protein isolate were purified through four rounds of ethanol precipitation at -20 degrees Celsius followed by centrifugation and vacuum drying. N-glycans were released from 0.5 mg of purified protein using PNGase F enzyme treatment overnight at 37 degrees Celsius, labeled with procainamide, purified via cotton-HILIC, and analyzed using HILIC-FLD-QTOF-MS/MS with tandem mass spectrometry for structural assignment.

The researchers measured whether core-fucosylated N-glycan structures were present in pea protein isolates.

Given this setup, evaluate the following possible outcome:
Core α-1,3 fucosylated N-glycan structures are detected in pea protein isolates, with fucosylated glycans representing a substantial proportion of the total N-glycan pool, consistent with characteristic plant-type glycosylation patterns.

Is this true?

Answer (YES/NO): NO